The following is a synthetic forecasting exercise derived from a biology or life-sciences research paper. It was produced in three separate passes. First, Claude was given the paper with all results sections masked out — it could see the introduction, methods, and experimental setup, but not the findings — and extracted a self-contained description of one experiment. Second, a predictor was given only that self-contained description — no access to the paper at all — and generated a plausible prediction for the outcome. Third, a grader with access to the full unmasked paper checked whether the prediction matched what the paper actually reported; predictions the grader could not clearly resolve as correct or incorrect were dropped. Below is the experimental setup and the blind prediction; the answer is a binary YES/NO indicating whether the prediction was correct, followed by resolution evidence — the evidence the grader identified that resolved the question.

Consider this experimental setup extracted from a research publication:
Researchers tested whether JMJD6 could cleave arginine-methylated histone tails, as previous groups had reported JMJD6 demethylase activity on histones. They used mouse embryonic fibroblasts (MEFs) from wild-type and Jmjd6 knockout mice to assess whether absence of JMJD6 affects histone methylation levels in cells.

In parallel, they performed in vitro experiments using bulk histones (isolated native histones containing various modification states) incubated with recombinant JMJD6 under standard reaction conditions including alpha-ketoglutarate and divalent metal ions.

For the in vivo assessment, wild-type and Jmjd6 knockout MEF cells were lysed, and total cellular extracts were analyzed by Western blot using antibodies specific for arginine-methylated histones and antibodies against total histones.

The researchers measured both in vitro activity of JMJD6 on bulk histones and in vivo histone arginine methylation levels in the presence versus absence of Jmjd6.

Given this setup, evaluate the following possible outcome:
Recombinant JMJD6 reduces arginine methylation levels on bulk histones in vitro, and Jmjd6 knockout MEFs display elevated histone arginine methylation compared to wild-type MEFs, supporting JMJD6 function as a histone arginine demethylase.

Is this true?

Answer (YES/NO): NO